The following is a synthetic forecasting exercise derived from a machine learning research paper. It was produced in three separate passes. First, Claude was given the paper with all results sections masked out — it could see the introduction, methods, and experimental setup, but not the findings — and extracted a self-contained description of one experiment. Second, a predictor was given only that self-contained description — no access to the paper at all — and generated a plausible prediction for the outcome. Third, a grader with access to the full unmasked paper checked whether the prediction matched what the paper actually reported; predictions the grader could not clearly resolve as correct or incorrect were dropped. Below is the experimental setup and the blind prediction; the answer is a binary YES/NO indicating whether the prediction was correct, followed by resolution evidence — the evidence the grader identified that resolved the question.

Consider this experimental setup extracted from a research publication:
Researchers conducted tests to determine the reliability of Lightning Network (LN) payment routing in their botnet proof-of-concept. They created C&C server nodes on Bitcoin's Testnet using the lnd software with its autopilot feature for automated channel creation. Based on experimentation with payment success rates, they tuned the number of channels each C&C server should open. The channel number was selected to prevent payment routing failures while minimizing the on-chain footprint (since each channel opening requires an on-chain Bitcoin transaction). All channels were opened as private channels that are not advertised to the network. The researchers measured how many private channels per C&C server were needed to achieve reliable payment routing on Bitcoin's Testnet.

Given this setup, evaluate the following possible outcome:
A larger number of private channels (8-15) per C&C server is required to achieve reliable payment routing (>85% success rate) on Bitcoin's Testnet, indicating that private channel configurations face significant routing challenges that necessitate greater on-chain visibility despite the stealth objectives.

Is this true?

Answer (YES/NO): NO